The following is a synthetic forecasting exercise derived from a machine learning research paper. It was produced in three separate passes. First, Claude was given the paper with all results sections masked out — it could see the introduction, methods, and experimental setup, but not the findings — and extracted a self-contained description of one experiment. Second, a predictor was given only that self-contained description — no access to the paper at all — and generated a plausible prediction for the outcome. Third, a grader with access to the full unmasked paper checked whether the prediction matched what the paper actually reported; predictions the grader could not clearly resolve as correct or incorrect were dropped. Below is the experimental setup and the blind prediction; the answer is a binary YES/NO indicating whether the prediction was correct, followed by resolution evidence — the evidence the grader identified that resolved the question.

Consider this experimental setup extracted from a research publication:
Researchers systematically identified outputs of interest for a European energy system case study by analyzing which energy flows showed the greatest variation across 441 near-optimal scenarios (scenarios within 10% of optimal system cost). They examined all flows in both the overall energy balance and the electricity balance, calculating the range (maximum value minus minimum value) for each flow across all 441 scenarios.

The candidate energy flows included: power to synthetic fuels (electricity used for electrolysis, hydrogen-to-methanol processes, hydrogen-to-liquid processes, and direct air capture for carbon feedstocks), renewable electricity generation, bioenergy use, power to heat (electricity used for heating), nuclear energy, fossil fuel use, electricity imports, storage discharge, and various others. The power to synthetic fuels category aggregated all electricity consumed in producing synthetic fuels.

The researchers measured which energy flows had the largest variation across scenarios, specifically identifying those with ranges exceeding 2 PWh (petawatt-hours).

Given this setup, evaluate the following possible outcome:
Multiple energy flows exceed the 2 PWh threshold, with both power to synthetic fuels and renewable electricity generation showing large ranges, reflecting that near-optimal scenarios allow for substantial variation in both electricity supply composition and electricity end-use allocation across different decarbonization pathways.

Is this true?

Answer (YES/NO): YES